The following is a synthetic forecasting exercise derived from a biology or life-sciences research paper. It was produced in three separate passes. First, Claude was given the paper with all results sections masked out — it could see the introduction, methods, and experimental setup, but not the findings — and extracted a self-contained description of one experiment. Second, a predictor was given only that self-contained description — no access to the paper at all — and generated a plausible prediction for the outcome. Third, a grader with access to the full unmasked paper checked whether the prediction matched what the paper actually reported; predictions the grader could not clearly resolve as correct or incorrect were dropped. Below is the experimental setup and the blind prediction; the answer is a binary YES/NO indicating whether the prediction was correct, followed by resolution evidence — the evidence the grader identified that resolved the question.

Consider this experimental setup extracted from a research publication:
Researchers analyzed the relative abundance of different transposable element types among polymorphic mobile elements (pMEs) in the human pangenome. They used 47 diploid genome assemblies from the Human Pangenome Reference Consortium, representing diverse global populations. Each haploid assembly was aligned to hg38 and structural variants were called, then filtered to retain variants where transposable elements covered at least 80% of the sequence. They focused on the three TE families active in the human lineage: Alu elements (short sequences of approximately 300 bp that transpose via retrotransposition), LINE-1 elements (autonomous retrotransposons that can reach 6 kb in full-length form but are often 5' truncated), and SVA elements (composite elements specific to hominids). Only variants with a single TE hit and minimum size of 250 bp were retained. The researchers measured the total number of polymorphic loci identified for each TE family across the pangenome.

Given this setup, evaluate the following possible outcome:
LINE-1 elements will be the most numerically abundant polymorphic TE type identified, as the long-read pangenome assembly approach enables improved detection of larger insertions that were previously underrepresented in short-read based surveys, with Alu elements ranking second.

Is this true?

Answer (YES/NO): NO